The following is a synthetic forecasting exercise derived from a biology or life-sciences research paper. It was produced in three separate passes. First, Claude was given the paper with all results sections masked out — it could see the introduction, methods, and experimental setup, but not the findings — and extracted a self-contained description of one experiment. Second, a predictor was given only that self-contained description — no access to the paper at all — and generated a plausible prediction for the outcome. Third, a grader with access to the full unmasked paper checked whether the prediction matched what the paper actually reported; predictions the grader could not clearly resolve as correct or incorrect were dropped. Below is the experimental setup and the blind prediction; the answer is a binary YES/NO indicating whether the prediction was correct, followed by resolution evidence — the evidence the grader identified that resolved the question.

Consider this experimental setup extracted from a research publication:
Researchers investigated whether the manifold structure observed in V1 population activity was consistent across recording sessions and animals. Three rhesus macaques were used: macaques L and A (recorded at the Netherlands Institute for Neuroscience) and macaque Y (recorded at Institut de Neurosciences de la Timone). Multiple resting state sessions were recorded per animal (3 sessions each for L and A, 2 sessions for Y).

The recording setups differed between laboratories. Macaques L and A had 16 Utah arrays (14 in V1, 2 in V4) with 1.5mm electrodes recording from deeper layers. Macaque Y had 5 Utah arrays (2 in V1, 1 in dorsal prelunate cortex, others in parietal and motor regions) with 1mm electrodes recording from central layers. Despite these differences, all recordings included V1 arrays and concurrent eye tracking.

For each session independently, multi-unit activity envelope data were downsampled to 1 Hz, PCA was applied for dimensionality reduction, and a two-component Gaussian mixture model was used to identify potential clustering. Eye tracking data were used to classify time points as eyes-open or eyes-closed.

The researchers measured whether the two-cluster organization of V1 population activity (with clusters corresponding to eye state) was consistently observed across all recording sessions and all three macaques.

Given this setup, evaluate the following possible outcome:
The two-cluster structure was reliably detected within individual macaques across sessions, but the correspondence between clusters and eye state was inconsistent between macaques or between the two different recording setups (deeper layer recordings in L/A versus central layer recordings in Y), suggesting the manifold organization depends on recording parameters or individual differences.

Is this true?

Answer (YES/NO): NO